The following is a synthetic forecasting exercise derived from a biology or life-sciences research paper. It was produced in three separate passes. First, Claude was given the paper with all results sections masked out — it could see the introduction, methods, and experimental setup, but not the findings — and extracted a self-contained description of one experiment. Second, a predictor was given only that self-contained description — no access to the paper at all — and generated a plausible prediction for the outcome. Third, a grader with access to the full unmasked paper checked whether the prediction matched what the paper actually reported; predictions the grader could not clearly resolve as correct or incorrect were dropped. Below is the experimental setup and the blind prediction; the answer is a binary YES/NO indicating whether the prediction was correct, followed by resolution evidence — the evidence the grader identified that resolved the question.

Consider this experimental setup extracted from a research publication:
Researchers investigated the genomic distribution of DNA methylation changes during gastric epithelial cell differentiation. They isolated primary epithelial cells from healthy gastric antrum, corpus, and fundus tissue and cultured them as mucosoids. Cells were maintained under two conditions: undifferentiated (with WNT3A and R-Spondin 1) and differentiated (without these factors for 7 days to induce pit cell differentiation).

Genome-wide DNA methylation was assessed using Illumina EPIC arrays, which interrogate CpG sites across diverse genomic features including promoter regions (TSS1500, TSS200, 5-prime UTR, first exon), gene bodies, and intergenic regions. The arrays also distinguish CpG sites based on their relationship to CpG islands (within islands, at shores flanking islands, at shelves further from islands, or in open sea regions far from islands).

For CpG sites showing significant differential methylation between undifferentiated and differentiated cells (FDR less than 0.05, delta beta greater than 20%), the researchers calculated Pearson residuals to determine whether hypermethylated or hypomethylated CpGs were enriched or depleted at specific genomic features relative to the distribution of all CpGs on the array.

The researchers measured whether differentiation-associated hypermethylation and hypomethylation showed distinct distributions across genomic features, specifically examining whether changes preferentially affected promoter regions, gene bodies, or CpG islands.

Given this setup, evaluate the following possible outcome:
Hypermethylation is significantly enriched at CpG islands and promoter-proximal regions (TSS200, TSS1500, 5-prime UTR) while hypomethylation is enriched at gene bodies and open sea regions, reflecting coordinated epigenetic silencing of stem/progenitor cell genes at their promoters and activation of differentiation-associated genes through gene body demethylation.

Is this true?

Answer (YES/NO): NO